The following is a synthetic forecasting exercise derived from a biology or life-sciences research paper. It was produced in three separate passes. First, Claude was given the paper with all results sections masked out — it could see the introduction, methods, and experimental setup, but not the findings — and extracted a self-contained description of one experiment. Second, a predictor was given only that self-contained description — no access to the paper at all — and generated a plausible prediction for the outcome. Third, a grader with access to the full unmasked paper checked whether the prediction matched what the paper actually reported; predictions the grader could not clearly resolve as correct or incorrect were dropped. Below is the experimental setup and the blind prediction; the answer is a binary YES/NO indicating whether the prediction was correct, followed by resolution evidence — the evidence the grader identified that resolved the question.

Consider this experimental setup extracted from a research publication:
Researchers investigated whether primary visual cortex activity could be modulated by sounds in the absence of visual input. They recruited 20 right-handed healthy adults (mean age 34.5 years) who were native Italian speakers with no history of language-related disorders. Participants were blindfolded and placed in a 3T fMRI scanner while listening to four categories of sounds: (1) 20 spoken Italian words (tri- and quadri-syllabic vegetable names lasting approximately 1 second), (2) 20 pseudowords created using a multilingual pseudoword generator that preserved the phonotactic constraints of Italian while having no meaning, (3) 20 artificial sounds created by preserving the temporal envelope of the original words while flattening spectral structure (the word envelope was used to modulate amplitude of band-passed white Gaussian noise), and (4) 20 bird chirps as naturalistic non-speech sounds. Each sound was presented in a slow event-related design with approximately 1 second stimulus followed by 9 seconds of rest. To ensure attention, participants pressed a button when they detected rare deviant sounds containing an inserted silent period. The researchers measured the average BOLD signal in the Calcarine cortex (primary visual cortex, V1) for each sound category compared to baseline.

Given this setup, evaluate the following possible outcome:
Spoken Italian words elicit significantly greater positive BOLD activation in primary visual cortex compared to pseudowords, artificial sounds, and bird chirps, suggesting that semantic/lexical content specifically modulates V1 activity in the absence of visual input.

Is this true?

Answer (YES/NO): NO